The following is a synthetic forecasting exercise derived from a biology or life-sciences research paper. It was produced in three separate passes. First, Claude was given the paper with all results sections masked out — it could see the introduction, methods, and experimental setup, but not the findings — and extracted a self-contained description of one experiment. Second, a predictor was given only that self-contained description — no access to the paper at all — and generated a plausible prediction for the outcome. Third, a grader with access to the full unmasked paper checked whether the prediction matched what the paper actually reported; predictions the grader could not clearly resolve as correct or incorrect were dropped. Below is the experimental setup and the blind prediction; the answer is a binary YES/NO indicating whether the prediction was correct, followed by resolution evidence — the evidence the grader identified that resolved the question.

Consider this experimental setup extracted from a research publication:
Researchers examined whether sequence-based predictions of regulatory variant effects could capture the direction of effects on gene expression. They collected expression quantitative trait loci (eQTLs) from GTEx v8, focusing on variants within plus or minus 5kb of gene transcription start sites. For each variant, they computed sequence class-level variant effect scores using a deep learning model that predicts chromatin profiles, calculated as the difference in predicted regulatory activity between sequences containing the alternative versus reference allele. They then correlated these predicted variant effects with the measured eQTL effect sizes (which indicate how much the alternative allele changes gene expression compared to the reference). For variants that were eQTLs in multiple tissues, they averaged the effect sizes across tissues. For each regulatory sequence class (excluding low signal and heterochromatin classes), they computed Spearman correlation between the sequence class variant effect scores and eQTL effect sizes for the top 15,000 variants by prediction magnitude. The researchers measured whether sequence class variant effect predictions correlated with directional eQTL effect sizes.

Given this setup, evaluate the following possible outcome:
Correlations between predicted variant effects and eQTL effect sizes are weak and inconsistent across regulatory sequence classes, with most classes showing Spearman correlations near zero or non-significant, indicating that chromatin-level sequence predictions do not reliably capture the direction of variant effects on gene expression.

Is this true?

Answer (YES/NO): NO